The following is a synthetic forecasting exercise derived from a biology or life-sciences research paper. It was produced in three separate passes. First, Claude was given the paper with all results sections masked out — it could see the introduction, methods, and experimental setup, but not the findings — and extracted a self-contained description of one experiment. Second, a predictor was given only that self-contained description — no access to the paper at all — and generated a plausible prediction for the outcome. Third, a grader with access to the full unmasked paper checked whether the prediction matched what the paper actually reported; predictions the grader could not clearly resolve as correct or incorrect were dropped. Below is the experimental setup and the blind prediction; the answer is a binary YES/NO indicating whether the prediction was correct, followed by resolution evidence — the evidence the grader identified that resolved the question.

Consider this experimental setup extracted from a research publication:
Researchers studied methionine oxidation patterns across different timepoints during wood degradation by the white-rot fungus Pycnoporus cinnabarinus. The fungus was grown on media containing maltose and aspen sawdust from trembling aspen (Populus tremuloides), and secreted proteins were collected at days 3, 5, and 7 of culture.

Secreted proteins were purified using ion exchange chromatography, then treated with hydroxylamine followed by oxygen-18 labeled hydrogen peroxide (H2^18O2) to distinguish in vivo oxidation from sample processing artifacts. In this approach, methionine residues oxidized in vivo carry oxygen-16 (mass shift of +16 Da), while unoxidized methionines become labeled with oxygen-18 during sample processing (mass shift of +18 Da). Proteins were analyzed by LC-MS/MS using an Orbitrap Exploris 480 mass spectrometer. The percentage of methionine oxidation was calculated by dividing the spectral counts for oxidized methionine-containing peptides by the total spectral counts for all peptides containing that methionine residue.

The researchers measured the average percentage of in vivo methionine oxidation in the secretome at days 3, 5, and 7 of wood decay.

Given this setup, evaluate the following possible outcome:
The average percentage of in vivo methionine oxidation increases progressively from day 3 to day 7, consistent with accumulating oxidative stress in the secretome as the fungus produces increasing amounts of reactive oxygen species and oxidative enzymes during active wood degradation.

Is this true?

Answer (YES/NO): NO